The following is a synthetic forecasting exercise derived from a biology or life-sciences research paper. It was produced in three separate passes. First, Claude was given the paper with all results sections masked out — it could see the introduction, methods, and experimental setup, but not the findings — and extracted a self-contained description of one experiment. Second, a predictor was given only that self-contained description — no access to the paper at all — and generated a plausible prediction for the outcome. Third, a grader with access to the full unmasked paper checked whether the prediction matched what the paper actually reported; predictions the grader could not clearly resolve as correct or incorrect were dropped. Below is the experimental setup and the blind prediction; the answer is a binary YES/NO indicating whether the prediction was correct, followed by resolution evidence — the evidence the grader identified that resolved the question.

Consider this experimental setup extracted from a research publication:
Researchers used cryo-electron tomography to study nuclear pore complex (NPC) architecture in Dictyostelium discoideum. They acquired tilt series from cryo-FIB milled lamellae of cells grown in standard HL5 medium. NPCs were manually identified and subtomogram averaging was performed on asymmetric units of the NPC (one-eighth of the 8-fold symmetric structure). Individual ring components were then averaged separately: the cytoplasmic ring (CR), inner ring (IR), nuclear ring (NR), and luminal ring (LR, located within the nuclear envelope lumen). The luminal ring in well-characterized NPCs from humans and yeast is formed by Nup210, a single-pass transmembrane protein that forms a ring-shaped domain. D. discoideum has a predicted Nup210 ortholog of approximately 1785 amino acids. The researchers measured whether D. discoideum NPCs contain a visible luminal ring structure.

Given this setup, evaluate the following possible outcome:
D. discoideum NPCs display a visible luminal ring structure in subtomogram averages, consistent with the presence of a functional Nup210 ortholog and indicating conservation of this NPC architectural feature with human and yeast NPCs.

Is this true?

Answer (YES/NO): YES